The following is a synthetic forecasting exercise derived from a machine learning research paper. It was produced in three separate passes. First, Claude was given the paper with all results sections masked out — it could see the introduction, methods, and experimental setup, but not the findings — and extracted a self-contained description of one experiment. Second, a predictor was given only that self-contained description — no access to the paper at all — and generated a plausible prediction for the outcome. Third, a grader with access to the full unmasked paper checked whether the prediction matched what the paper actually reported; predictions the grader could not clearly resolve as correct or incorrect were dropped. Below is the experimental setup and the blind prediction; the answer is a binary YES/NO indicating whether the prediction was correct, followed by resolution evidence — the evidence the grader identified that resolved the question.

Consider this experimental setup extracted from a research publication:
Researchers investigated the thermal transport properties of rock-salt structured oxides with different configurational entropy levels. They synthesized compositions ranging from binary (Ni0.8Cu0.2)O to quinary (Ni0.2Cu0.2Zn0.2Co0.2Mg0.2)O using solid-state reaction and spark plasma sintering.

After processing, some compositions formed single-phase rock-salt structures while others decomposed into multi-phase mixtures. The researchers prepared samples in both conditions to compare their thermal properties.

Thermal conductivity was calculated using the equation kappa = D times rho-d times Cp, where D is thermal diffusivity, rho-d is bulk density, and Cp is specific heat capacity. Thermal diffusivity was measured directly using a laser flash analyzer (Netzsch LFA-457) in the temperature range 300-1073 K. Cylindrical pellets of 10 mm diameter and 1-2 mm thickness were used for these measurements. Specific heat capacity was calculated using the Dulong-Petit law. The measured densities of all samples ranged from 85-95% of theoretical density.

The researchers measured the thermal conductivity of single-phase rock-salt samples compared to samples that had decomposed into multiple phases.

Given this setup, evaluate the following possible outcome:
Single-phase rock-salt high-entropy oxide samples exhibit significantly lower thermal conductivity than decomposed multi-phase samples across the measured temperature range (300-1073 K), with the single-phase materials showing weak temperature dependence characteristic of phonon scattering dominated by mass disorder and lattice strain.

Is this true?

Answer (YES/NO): NO